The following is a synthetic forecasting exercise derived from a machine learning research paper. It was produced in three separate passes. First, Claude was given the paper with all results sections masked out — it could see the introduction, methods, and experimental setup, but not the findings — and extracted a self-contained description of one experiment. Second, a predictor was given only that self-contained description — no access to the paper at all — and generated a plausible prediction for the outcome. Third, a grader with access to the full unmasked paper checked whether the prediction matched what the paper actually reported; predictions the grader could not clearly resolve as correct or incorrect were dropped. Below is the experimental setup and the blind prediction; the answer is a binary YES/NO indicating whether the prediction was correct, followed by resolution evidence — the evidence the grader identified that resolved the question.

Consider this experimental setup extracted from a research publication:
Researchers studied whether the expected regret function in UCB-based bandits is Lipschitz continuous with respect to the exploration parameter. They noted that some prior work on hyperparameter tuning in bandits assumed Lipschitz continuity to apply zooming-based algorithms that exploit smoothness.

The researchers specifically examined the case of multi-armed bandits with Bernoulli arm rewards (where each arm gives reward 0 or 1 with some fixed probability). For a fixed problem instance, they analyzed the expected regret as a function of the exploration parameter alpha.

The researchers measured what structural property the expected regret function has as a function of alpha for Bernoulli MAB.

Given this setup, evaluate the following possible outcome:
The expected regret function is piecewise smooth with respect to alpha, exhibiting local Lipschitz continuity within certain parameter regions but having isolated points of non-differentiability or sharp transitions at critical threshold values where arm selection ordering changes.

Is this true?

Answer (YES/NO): NO